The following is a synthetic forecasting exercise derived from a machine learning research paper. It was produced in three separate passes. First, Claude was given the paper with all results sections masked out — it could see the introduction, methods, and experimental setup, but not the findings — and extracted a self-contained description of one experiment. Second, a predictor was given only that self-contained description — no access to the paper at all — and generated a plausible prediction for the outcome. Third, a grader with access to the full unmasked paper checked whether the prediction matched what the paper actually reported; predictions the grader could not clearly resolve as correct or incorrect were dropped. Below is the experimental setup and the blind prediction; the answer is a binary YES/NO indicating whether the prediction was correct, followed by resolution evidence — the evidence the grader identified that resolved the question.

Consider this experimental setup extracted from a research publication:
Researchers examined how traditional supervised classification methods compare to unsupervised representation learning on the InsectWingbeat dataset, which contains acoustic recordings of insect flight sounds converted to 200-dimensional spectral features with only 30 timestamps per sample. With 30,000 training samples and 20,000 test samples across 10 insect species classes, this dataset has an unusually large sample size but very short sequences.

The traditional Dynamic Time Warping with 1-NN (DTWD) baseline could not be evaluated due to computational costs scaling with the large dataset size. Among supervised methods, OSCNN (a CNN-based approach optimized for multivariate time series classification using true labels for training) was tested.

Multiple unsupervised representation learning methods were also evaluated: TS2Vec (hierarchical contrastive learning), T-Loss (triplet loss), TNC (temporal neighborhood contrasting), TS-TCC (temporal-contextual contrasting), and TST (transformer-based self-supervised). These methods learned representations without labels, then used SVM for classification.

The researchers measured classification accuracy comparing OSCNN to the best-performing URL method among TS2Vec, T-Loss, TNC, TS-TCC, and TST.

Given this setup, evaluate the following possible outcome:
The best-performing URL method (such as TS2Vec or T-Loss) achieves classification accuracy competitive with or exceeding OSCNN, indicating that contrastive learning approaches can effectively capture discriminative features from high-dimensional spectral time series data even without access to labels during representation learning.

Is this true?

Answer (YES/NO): NO